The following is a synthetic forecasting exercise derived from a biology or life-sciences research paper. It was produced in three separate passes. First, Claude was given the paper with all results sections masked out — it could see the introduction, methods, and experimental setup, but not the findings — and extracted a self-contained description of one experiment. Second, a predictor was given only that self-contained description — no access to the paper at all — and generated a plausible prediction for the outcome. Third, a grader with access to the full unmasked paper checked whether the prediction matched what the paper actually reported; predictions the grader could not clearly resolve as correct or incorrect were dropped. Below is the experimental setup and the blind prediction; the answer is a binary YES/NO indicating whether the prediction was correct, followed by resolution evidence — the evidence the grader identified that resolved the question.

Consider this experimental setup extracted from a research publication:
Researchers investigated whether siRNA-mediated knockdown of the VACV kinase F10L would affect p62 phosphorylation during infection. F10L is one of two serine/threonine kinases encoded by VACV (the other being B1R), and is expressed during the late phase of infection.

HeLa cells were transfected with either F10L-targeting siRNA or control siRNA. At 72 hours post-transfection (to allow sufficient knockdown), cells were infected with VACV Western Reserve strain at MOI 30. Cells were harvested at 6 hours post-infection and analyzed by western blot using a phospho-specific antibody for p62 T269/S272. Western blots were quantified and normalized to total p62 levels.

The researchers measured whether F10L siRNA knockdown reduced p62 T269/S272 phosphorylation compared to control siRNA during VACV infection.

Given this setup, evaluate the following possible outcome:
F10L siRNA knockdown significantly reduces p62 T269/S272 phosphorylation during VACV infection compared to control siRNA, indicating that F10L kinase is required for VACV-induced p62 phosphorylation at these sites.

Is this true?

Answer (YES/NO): YES